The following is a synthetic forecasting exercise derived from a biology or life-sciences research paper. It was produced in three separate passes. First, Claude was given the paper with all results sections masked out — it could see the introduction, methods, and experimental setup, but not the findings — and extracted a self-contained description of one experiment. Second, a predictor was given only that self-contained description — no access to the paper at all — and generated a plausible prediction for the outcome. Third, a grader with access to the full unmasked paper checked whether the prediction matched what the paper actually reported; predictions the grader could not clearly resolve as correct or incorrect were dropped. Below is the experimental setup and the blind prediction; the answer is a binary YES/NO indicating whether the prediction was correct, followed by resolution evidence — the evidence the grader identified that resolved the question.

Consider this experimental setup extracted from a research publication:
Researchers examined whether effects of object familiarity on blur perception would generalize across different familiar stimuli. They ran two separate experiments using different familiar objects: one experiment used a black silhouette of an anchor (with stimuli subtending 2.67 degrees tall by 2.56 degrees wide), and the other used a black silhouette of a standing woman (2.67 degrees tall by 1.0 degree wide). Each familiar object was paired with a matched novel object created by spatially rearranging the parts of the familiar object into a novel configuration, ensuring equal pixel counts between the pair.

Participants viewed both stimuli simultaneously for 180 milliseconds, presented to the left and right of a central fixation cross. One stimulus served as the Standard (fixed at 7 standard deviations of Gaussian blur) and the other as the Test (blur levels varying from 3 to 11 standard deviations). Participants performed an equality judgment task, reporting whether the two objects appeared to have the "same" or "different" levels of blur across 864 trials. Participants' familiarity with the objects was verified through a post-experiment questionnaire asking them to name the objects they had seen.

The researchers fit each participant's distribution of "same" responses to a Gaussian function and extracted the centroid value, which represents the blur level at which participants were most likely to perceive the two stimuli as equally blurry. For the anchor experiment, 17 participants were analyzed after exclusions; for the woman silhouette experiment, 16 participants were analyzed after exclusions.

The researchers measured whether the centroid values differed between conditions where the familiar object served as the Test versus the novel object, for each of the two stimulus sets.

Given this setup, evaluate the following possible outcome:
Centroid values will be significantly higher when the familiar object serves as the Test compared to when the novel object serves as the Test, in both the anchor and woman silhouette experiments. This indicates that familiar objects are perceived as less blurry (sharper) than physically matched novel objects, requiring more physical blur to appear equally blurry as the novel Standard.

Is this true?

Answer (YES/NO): NO